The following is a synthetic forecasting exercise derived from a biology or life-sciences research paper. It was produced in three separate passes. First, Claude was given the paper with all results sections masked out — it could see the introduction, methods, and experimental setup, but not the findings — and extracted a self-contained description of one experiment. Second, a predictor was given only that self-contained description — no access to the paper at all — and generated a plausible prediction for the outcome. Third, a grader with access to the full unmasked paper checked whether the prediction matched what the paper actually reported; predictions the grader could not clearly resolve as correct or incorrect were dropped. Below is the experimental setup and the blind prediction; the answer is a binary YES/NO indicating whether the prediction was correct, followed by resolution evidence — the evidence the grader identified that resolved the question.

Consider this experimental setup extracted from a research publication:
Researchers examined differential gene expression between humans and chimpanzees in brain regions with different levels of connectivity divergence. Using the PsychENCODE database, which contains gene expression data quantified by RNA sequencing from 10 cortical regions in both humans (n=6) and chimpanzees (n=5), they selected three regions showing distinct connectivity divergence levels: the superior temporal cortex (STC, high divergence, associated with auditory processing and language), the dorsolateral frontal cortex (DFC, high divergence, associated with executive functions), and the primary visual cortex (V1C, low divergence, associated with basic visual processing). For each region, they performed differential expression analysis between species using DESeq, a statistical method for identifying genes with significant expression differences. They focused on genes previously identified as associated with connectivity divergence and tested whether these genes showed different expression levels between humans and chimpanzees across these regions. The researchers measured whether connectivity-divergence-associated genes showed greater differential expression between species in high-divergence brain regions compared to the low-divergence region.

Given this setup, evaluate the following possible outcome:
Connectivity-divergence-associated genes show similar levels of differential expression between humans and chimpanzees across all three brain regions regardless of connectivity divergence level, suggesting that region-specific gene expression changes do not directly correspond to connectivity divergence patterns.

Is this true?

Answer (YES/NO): NO